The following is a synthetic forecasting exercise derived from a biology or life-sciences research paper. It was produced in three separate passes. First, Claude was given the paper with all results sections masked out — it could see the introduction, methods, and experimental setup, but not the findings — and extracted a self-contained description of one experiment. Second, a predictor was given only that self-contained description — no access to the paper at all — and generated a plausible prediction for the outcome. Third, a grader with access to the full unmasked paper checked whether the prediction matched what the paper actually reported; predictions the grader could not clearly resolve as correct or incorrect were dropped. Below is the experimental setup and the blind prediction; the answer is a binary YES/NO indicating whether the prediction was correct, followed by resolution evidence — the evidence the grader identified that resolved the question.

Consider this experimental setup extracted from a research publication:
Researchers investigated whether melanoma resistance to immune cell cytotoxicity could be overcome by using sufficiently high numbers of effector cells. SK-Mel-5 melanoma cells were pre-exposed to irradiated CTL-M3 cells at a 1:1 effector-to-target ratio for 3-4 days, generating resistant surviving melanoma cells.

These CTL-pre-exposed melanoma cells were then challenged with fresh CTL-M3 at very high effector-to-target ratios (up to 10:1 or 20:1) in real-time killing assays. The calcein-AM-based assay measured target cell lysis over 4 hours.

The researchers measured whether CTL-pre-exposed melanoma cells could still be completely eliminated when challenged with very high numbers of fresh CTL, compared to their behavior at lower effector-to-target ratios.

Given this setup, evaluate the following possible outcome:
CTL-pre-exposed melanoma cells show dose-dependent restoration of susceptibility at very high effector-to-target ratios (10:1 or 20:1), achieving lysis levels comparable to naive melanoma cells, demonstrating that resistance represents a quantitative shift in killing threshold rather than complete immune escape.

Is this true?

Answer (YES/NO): NO